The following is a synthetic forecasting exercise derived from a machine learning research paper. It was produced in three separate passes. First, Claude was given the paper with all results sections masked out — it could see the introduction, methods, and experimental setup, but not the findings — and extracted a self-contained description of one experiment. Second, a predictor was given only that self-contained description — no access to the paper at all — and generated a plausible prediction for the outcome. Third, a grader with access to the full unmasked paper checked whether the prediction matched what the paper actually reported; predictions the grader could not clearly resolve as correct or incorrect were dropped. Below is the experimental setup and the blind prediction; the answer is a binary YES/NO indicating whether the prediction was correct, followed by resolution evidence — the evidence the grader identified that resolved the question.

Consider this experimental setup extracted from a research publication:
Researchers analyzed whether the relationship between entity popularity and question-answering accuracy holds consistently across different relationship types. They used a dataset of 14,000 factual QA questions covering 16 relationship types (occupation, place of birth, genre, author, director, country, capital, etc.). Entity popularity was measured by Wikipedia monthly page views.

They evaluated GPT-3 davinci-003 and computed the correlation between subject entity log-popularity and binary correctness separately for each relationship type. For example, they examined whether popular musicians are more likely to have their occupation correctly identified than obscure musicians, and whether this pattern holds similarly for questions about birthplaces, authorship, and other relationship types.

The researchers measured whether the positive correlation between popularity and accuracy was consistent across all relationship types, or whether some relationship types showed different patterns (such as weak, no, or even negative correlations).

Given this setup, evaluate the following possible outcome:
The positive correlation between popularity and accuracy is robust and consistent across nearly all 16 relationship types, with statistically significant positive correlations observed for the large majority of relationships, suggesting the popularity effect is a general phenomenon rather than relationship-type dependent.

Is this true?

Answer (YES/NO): NO